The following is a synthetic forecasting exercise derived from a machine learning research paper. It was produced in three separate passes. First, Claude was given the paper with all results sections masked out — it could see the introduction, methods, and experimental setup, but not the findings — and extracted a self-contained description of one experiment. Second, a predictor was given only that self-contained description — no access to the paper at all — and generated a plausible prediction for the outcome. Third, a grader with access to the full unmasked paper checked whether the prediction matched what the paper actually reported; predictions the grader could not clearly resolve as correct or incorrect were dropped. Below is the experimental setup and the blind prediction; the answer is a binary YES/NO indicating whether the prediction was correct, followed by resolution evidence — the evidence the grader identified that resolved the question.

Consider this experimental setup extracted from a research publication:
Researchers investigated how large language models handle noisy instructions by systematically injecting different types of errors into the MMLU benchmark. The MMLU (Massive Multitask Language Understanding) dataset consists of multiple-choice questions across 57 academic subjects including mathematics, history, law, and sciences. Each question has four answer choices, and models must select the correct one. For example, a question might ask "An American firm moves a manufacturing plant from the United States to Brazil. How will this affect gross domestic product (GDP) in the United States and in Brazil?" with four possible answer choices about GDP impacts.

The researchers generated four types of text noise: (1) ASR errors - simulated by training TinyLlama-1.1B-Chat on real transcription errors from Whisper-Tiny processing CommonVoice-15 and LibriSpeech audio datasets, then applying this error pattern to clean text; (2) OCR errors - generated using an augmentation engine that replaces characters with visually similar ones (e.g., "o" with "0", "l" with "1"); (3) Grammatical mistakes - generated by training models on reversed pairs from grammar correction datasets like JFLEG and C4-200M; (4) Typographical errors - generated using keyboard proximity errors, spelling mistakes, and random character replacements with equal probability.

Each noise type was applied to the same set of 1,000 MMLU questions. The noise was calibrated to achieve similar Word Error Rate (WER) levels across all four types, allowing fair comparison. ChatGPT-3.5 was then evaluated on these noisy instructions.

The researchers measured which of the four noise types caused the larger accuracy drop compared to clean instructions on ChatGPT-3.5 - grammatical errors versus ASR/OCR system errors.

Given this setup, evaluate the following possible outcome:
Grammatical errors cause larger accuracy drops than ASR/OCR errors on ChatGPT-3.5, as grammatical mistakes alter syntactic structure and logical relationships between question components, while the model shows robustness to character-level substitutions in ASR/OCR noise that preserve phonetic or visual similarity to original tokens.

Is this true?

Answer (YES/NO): NO